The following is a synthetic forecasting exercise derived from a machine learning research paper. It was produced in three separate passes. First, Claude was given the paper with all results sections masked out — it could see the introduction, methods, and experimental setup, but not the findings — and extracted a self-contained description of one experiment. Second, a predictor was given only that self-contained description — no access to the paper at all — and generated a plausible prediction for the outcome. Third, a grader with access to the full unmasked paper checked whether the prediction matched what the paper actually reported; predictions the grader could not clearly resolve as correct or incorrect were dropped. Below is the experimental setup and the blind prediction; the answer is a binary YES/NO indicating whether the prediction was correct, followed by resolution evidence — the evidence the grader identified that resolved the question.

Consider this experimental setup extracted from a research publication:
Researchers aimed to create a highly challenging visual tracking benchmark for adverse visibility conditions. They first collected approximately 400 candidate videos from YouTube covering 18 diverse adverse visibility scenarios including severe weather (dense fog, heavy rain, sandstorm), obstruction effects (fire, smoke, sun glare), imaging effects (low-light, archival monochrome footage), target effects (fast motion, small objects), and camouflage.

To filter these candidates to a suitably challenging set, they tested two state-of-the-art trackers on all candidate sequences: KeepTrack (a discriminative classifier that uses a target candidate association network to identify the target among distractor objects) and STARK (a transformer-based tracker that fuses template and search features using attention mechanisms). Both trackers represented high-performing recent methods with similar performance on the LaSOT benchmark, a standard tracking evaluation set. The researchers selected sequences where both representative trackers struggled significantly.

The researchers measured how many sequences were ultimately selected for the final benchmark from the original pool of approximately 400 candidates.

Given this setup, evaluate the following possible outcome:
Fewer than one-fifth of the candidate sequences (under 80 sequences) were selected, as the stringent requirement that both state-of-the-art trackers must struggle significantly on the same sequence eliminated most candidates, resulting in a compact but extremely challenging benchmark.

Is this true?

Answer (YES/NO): NO